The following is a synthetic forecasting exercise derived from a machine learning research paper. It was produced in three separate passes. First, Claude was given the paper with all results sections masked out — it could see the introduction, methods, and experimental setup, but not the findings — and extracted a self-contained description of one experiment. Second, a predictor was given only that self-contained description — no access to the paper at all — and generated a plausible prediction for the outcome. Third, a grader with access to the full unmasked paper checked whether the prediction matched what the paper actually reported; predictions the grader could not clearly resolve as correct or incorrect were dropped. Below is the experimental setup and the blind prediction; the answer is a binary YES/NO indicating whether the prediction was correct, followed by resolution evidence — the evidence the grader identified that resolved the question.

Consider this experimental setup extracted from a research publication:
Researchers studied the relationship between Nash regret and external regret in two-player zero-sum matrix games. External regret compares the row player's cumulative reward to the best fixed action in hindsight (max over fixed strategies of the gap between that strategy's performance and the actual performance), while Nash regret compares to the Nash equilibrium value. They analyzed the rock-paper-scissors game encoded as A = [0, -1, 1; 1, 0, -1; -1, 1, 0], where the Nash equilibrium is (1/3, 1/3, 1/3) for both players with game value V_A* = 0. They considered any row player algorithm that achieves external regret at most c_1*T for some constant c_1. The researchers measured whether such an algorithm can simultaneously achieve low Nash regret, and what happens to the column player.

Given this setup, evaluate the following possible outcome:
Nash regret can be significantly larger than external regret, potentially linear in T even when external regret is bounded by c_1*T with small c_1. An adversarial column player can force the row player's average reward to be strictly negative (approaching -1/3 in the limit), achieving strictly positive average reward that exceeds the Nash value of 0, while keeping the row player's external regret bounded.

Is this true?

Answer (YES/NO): NO